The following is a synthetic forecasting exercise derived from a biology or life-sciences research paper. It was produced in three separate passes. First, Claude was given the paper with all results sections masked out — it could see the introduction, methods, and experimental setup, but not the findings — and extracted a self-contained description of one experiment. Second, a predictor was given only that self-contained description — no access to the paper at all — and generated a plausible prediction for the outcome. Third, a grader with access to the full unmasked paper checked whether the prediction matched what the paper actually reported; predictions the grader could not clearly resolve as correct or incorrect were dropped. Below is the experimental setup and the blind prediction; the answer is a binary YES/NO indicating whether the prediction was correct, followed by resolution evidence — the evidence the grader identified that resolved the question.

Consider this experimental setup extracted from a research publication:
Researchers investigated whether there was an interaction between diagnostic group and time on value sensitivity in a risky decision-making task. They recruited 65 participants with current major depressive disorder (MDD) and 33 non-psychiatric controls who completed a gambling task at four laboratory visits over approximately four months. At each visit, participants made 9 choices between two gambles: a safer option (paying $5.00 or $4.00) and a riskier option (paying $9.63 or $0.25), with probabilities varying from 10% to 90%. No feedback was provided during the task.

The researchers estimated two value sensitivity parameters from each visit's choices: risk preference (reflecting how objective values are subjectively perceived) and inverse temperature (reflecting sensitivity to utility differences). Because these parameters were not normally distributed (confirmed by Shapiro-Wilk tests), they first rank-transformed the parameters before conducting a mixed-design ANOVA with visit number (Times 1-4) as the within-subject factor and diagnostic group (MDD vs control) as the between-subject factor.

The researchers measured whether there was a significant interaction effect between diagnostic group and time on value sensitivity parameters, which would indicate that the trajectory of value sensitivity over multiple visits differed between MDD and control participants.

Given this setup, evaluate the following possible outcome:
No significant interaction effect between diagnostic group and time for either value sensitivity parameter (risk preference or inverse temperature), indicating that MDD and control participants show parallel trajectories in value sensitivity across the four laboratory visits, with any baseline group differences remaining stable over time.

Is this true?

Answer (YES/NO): YES